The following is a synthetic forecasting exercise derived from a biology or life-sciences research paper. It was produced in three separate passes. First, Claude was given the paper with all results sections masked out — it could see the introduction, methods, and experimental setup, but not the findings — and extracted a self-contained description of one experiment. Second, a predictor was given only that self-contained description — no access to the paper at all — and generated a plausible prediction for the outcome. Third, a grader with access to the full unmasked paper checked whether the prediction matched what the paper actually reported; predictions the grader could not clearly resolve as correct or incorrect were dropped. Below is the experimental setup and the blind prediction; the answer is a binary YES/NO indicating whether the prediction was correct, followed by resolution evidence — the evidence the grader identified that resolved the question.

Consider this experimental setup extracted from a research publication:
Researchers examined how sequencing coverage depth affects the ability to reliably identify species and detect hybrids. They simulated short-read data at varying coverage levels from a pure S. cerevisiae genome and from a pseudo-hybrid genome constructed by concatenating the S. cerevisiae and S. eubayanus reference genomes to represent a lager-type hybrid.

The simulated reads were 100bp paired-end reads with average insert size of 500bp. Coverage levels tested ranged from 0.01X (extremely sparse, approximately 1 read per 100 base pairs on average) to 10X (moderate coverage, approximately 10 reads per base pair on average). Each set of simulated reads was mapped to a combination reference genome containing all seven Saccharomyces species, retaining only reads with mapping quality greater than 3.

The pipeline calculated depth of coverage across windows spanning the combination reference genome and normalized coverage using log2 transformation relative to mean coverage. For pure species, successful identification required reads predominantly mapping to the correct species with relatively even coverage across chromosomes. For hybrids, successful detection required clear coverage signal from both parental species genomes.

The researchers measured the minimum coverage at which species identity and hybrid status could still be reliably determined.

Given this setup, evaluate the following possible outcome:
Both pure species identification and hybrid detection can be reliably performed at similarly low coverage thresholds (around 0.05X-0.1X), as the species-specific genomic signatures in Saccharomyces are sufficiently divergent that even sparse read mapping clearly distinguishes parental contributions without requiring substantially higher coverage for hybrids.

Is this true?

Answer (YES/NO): NO